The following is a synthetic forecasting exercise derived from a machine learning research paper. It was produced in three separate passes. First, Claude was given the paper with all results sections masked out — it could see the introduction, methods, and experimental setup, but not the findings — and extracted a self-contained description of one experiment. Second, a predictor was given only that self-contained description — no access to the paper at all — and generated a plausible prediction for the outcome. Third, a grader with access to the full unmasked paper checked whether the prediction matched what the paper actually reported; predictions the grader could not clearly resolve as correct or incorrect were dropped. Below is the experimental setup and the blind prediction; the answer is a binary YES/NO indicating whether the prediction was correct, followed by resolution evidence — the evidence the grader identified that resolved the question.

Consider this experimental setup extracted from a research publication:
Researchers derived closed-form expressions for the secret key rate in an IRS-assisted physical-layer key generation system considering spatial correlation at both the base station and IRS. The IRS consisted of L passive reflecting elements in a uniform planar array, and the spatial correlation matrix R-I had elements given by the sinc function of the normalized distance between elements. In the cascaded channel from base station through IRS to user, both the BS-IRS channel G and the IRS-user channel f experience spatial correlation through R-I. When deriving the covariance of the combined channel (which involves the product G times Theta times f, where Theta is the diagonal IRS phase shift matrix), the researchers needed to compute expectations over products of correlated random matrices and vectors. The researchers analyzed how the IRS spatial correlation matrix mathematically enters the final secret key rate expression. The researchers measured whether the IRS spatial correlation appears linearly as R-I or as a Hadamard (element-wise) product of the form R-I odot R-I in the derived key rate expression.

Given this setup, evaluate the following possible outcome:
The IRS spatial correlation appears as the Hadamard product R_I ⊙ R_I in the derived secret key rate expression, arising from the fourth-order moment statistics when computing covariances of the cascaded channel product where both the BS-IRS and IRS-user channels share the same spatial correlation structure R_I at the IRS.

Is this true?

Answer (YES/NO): YES